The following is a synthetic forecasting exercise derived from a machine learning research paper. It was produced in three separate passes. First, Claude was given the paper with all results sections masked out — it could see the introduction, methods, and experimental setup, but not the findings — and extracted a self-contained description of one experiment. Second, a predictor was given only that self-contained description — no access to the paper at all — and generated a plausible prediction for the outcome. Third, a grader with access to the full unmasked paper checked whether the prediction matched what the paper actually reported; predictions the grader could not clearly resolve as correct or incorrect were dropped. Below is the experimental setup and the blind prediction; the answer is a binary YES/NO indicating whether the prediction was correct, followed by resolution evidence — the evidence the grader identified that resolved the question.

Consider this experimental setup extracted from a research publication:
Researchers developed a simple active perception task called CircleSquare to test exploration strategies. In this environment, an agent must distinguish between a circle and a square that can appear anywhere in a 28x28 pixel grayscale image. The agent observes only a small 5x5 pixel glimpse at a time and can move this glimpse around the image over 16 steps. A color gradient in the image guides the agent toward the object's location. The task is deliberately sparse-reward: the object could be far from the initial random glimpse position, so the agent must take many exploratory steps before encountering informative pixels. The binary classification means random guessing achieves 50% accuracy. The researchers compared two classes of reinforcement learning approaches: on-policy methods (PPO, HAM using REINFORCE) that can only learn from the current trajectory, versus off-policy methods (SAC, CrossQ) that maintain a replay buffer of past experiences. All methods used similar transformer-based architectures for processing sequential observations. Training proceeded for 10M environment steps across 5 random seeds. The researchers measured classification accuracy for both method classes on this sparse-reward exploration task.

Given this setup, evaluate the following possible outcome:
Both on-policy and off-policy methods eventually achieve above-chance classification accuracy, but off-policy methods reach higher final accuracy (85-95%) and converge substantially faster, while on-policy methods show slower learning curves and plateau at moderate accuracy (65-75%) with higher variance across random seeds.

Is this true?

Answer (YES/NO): NO